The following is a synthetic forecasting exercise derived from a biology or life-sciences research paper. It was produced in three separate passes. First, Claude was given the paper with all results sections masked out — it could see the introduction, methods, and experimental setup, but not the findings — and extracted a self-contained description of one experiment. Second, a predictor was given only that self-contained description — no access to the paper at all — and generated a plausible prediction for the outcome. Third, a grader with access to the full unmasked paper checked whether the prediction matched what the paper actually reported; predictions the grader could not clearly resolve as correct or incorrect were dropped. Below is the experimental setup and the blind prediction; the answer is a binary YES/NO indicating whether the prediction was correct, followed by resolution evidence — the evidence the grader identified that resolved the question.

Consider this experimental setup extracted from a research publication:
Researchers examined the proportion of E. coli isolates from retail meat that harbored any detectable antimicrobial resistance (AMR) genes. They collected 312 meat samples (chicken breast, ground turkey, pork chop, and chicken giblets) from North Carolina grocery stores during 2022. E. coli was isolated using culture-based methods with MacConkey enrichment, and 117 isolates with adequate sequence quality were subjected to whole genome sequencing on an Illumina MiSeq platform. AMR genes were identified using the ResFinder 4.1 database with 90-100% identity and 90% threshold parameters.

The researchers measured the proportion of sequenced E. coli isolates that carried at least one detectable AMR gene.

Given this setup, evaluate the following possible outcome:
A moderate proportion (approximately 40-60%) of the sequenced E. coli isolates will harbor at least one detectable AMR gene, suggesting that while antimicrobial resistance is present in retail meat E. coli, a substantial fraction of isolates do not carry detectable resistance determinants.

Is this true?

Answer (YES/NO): NO